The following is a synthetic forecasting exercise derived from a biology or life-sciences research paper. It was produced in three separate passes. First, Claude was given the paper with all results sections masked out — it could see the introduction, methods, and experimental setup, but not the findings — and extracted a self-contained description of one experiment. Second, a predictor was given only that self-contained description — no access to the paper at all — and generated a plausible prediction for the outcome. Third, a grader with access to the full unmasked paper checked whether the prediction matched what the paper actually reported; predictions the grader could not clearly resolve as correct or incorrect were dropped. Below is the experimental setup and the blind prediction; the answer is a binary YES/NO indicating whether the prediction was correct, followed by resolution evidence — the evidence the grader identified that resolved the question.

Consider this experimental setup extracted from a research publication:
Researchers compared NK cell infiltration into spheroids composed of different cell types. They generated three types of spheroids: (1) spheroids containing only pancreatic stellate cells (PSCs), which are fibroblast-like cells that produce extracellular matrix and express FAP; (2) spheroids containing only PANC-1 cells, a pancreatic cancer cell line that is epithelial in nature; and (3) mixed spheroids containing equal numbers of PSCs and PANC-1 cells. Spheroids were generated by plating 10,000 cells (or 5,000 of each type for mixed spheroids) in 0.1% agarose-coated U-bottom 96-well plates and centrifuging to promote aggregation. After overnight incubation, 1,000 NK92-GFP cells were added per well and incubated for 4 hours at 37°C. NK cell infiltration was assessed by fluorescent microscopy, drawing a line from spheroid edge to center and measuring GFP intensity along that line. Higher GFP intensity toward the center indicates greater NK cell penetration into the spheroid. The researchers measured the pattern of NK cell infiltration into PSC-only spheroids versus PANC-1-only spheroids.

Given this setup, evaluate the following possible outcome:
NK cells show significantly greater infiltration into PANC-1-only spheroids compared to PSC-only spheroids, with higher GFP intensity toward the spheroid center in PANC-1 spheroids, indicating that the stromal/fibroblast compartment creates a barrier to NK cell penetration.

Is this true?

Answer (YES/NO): YES